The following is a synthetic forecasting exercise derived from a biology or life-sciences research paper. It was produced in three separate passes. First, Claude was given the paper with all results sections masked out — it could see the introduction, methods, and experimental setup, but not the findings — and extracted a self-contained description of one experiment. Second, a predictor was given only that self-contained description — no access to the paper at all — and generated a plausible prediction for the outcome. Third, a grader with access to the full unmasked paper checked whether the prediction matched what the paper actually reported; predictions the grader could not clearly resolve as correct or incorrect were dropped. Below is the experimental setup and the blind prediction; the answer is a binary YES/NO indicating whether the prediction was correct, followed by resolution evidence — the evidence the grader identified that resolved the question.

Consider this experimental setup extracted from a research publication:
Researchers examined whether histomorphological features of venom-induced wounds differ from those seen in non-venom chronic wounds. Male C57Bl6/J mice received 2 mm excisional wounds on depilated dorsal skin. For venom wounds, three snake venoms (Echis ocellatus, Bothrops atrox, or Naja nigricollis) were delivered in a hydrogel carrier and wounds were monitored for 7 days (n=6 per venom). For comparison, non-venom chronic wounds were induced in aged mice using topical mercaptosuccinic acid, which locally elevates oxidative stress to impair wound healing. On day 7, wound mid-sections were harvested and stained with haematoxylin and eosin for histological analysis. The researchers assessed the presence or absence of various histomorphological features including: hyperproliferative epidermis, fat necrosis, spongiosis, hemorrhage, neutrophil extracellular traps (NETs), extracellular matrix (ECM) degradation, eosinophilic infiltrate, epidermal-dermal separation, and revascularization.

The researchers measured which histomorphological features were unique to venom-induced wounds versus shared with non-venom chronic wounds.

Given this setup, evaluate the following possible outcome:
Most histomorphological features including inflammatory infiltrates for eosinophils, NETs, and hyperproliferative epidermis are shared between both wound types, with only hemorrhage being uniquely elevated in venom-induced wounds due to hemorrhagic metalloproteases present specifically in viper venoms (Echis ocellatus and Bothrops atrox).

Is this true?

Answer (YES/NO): NO